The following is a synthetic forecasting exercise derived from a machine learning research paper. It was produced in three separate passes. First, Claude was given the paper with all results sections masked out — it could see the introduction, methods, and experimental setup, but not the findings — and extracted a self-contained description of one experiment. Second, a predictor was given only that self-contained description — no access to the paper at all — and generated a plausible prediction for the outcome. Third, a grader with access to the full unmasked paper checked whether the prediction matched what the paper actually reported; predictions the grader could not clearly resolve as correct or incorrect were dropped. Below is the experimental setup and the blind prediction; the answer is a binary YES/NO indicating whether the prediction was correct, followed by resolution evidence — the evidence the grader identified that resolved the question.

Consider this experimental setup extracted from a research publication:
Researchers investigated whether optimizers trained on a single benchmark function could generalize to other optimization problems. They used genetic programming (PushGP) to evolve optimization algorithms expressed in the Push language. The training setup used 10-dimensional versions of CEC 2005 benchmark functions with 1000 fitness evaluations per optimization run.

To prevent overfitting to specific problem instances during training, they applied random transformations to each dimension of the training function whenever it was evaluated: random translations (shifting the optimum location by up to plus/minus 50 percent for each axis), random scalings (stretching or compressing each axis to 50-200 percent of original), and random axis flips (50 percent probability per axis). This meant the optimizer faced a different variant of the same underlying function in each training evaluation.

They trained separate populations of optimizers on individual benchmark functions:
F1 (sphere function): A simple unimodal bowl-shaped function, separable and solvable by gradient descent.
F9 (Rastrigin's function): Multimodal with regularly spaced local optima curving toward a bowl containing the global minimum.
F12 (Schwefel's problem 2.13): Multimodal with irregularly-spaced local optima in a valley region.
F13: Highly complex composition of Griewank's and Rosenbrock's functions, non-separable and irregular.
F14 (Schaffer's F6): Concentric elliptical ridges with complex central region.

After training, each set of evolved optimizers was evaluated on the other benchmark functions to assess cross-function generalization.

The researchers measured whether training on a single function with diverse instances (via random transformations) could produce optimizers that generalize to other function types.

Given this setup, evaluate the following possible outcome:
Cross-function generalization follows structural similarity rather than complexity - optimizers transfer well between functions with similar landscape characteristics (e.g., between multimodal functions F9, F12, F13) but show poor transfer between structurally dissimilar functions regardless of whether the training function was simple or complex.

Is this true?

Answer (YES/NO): NO